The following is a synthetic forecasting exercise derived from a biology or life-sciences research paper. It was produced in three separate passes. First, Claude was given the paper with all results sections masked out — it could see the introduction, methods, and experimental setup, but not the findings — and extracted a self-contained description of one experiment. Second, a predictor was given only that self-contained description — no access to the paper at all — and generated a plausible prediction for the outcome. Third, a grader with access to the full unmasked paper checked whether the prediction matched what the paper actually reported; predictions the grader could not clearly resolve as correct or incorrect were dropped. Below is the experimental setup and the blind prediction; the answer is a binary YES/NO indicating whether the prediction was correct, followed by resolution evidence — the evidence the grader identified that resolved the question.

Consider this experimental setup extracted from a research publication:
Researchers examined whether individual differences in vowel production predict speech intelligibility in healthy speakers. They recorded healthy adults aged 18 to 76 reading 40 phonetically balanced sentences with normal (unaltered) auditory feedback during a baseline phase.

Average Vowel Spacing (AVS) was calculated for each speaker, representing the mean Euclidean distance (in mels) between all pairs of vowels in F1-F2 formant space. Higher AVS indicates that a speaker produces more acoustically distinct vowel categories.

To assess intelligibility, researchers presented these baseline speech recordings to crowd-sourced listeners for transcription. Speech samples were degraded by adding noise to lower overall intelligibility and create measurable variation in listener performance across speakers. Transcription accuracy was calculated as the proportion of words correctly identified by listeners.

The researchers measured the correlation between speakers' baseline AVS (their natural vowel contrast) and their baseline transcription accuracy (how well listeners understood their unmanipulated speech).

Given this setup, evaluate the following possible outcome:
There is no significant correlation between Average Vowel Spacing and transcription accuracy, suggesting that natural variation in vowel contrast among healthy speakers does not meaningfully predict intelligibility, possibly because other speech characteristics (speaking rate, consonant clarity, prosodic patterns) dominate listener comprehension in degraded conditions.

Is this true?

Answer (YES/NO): NO